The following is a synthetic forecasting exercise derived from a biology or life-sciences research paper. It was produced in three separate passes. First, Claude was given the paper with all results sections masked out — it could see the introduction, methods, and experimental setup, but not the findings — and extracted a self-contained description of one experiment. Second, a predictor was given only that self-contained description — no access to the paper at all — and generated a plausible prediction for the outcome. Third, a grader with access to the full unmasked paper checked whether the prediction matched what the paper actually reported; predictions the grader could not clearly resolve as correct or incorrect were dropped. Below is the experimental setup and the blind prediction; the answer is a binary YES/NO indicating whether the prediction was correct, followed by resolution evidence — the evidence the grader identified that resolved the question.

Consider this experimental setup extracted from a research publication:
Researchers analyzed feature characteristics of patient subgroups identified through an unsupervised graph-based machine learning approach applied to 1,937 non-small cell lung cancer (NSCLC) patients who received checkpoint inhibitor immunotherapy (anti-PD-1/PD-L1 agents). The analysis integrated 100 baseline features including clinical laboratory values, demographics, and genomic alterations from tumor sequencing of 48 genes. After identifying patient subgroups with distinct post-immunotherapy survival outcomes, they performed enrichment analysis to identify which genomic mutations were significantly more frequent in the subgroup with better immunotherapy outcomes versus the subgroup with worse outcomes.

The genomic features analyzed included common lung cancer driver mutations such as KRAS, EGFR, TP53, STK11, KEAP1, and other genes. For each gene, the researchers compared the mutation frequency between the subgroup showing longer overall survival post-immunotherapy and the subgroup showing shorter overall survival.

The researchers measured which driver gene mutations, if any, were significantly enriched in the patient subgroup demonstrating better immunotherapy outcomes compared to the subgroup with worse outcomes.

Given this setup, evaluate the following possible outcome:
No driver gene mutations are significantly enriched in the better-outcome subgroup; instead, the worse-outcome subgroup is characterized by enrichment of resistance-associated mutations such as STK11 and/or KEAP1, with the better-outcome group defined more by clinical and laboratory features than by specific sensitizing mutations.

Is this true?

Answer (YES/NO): NO